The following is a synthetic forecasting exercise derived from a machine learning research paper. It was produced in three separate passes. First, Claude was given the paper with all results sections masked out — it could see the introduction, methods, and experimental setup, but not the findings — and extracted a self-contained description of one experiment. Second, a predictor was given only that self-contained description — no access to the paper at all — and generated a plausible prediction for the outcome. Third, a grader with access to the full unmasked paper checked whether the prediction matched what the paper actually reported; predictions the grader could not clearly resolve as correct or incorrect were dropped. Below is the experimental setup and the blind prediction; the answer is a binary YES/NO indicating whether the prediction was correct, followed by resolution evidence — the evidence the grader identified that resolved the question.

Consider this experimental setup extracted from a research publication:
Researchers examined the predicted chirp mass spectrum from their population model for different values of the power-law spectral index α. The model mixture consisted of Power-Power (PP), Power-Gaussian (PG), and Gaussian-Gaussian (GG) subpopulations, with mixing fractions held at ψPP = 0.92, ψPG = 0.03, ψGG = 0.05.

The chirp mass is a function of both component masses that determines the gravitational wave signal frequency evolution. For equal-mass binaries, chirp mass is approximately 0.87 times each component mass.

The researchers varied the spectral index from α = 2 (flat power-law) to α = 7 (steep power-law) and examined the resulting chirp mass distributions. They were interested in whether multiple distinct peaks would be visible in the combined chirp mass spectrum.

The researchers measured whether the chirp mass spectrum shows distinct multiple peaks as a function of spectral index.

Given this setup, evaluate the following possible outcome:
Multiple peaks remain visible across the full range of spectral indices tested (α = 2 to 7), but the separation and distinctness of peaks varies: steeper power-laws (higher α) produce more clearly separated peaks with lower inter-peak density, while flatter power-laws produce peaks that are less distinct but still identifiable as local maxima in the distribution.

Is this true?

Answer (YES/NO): NO